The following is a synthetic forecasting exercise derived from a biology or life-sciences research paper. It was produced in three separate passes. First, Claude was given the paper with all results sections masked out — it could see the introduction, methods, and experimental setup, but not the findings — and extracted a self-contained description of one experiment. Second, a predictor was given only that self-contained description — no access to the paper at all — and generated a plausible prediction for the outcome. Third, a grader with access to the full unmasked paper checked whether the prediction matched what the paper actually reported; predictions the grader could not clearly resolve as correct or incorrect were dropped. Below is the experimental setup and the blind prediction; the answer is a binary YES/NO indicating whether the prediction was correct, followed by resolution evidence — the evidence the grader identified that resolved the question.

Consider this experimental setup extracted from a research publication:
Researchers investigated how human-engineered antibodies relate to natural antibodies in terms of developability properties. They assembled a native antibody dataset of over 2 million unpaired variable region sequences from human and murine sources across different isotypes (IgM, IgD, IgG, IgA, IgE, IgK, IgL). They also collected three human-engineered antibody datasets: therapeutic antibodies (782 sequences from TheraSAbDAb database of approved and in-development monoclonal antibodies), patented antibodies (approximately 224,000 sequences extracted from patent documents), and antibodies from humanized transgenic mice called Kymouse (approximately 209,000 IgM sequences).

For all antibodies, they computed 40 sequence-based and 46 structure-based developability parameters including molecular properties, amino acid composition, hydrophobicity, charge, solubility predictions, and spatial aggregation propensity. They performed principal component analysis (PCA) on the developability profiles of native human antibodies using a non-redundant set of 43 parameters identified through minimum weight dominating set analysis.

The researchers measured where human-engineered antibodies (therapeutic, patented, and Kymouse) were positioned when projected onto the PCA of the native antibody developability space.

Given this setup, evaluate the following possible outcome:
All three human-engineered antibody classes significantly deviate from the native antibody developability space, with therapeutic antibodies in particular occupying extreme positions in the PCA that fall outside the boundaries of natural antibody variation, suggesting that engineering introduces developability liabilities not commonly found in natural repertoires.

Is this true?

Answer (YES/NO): NO